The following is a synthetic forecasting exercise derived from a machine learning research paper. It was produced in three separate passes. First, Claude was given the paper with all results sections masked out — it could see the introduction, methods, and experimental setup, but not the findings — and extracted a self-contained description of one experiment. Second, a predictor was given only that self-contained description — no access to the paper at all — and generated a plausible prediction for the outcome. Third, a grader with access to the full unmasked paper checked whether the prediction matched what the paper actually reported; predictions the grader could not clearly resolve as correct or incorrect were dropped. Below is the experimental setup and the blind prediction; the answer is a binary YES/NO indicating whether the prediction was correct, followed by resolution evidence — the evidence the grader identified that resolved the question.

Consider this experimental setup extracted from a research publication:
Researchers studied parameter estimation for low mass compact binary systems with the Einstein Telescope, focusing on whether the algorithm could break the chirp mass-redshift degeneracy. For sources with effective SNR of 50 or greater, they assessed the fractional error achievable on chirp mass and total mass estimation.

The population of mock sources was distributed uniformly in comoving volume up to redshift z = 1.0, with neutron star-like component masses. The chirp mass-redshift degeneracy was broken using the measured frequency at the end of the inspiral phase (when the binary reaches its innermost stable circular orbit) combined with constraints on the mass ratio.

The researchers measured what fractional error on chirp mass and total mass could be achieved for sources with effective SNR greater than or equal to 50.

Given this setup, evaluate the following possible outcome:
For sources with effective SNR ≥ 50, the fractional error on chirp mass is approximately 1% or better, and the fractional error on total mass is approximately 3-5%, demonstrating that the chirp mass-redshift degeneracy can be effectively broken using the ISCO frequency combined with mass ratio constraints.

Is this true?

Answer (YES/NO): NO